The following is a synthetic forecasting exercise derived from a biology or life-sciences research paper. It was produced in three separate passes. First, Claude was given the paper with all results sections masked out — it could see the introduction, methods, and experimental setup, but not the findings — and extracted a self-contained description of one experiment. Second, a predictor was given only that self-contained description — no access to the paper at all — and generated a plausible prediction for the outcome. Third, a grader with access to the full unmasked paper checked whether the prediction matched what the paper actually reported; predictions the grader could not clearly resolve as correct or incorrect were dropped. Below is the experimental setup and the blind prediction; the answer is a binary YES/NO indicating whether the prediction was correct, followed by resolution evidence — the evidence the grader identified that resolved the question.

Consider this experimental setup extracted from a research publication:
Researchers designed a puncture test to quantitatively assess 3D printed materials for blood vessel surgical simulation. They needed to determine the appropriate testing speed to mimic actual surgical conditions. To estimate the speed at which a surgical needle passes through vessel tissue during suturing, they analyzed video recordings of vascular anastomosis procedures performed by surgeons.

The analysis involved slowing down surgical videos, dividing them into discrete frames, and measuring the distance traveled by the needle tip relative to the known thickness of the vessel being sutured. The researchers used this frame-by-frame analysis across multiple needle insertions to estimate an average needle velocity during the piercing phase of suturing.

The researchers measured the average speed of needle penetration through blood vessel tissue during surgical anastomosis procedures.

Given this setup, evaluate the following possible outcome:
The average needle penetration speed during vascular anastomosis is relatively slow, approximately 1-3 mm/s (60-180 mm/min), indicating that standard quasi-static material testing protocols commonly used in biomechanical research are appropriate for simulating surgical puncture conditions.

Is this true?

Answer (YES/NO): NO